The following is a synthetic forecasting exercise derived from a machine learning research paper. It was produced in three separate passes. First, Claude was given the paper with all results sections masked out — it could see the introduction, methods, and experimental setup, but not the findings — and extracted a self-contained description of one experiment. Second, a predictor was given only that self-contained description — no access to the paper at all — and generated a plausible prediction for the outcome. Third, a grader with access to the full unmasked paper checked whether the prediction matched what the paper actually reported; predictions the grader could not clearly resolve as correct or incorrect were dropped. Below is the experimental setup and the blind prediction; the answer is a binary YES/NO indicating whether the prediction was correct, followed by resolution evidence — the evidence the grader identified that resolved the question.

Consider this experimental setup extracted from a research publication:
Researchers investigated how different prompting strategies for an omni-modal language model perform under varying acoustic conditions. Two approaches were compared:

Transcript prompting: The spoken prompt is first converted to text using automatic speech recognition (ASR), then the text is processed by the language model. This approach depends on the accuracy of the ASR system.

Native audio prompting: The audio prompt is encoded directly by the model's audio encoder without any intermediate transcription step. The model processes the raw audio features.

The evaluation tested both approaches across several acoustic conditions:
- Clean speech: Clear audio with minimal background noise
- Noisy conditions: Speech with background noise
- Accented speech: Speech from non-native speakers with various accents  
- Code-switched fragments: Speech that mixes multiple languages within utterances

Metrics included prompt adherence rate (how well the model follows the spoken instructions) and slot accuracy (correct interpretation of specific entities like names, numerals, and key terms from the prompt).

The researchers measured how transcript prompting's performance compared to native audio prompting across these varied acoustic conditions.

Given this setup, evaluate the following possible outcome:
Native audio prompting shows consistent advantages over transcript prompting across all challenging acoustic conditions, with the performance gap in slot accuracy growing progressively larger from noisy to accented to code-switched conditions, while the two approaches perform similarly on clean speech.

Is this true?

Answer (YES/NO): NO